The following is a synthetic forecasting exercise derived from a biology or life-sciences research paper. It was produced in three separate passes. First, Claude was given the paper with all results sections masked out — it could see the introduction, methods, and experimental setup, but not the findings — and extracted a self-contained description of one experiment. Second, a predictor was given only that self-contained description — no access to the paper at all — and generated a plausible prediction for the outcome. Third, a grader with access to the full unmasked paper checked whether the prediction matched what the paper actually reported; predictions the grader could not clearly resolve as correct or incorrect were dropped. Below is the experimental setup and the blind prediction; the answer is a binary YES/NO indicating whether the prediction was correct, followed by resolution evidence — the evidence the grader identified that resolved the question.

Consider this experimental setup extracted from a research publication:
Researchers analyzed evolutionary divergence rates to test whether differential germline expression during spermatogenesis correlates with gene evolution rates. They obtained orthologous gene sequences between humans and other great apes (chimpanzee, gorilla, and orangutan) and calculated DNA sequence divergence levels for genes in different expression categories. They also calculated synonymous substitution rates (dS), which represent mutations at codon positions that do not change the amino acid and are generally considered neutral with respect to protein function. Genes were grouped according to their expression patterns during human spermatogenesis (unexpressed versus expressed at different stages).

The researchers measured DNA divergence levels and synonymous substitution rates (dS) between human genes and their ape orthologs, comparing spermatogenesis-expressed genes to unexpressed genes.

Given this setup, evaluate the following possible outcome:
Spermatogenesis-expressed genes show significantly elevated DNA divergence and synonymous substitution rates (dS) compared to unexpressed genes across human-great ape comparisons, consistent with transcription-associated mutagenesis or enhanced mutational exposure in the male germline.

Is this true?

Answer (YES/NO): NO